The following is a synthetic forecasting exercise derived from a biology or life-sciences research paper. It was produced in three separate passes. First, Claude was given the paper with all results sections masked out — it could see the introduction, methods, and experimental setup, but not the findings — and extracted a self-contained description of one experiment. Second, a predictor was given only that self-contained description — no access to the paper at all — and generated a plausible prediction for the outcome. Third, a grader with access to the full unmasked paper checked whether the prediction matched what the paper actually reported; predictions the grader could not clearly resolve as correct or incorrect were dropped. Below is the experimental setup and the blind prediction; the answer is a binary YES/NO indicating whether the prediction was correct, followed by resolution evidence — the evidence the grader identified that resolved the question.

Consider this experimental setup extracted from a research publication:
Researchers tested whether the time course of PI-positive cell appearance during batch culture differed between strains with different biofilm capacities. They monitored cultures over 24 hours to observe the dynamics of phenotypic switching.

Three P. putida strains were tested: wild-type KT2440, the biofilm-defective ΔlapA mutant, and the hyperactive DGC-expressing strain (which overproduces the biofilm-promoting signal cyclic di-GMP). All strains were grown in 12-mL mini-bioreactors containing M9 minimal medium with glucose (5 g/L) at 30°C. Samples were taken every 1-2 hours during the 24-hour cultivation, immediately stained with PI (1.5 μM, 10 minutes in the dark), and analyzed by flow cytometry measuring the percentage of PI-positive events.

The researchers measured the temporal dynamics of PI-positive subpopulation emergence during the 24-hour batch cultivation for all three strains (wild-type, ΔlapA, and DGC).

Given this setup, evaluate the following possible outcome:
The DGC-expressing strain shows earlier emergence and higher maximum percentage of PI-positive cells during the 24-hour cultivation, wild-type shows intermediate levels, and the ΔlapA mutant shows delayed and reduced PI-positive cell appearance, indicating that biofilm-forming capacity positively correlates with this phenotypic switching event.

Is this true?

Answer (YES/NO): NO